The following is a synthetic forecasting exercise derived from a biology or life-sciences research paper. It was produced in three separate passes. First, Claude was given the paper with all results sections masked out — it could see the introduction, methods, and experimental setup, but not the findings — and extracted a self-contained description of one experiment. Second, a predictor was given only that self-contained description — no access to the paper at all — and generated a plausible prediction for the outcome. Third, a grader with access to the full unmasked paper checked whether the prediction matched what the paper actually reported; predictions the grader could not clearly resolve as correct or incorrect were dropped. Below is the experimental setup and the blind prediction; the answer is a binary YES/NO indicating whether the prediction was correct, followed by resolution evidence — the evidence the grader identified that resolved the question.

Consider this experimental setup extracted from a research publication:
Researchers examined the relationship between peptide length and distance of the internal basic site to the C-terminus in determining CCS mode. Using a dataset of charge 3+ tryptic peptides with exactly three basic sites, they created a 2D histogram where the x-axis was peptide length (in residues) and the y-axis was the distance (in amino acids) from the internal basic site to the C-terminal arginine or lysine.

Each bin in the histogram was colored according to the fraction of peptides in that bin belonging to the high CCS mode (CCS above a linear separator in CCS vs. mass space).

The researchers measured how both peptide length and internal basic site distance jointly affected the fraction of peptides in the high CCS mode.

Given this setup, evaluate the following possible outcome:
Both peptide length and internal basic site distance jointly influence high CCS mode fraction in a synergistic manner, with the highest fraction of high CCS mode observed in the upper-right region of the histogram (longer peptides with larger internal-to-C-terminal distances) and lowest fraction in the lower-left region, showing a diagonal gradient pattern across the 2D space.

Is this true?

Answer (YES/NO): NO